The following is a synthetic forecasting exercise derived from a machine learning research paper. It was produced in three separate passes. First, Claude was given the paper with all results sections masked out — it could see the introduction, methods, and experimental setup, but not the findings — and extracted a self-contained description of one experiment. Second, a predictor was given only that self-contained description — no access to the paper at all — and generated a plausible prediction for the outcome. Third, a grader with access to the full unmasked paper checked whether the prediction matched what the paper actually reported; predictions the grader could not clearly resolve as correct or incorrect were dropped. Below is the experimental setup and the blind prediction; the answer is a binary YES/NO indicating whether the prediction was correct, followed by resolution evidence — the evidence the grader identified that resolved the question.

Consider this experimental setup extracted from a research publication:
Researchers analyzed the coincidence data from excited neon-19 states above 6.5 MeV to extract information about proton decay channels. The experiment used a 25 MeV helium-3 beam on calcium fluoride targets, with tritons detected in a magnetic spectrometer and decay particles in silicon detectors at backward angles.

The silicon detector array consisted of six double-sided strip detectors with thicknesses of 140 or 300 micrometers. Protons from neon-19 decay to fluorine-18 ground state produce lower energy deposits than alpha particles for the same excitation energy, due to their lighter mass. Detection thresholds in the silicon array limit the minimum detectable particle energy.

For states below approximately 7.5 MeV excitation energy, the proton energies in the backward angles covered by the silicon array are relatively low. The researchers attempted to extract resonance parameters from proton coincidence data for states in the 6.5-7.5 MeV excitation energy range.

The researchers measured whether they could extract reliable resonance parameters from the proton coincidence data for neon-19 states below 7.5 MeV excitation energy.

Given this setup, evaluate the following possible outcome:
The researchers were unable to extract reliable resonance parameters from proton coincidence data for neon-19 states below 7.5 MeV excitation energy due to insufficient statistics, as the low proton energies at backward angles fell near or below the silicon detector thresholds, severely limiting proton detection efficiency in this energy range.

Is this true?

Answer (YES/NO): YES